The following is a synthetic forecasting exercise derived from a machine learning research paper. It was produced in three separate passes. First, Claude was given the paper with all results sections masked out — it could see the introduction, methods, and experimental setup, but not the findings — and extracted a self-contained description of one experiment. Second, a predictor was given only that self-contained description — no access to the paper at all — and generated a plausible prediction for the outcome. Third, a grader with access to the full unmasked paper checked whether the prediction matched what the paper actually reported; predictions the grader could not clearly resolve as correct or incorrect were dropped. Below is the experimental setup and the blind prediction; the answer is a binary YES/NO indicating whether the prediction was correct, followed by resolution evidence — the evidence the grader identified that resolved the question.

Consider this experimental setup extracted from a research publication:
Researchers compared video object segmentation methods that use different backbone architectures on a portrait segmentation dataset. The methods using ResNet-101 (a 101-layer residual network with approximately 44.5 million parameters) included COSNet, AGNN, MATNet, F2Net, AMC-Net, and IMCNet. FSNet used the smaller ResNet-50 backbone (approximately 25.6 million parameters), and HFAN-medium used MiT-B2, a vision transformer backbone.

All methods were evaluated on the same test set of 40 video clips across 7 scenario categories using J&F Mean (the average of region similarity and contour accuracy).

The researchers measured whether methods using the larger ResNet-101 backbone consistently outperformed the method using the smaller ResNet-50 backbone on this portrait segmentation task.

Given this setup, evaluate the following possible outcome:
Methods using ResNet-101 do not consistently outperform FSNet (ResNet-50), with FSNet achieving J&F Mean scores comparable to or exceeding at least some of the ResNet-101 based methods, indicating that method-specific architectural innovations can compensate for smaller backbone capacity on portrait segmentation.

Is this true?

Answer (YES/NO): YES